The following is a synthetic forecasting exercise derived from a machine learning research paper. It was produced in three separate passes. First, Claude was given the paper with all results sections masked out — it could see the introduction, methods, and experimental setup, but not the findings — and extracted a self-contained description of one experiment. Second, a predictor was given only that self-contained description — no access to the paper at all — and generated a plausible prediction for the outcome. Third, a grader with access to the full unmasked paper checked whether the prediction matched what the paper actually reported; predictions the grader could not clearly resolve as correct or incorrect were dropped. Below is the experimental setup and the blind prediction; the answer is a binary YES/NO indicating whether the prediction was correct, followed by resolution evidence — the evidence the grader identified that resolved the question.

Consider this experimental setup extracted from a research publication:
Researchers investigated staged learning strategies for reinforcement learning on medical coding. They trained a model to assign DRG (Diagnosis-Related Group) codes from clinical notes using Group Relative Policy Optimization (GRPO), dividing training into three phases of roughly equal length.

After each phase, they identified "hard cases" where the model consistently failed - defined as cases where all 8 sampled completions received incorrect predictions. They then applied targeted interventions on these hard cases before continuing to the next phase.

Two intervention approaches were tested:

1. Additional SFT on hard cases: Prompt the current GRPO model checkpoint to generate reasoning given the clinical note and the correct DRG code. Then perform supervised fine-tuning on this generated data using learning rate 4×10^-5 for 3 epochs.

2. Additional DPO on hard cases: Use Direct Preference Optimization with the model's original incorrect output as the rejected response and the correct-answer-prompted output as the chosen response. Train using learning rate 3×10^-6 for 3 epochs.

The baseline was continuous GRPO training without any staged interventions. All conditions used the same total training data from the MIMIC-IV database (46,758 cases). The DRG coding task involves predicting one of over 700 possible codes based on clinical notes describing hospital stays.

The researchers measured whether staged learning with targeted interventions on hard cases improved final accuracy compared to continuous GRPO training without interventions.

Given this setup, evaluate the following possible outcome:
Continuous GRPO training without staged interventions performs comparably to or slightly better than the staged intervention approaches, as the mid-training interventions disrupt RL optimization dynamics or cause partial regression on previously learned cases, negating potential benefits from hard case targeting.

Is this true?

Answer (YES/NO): NO